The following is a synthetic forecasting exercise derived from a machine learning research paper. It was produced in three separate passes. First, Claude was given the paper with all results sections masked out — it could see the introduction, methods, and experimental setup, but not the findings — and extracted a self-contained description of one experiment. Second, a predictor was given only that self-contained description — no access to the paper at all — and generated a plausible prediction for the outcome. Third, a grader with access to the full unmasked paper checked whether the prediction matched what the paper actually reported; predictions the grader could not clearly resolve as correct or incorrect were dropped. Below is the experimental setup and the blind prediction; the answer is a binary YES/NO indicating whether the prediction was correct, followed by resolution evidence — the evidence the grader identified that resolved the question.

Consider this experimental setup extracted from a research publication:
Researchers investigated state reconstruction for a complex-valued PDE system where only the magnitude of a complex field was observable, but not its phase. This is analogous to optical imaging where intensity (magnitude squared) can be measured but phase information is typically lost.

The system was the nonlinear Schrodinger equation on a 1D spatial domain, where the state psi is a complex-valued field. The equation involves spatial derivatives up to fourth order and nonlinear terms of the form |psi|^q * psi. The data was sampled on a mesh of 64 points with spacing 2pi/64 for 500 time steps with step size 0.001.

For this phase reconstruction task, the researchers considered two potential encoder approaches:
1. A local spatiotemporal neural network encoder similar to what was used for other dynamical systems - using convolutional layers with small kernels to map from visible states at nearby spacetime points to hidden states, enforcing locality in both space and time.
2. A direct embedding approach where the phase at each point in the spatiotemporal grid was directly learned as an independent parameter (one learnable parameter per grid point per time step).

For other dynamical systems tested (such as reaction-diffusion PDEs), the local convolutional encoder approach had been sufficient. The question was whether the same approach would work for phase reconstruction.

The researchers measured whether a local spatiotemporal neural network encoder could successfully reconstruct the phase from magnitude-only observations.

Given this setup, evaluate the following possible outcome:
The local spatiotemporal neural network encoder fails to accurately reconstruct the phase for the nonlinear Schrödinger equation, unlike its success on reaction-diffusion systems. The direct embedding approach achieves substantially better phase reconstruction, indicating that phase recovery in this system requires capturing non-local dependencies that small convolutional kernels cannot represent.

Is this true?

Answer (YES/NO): YES